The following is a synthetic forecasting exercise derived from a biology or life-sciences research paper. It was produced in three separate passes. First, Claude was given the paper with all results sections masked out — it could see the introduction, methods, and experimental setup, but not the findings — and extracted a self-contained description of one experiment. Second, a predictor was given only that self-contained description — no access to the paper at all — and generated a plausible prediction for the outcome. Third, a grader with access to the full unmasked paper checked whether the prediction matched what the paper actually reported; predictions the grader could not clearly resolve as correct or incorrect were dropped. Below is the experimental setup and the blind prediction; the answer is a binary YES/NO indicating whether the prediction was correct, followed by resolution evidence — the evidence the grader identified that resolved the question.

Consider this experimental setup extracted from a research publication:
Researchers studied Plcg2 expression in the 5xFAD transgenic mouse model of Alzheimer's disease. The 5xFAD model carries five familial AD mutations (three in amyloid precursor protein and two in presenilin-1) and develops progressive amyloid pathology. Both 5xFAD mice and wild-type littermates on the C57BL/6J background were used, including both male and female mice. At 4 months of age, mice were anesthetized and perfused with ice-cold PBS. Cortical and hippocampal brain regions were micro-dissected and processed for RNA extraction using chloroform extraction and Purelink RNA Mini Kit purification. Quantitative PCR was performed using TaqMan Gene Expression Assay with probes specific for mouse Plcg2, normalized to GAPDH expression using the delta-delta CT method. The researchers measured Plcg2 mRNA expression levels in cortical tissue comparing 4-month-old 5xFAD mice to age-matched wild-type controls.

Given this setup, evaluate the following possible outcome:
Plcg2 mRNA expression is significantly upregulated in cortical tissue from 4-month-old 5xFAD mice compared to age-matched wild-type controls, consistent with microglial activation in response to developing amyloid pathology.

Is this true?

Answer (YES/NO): YES